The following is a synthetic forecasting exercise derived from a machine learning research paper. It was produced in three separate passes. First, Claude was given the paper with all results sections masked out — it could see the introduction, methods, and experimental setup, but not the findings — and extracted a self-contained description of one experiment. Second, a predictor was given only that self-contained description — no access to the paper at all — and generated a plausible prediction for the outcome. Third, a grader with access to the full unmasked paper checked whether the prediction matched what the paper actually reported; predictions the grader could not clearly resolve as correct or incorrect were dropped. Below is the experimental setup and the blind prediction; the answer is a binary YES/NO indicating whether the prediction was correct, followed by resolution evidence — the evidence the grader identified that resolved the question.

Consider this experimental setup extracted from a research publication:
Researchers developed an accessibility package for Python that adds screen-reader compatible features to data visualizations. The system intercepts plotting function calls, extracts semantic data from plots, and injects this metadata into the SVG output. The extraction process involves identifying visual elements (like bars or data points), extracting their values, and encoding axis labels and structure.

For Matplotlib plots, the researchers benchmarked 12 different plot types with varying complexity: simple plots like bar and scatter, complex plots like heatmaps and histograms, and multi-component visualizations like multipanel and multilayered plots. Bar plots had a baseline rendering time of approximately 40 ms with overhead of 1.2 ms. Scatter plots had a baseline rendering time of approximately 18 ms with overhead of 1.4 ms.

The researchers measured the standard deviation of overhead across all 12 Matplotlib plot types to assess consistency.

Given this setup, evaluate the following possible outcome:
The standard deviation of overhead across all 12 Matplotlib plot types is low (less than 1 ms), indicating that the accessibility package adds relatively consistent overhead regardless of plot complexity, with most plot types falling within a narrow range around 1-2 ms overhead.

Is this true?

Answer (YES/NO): NO